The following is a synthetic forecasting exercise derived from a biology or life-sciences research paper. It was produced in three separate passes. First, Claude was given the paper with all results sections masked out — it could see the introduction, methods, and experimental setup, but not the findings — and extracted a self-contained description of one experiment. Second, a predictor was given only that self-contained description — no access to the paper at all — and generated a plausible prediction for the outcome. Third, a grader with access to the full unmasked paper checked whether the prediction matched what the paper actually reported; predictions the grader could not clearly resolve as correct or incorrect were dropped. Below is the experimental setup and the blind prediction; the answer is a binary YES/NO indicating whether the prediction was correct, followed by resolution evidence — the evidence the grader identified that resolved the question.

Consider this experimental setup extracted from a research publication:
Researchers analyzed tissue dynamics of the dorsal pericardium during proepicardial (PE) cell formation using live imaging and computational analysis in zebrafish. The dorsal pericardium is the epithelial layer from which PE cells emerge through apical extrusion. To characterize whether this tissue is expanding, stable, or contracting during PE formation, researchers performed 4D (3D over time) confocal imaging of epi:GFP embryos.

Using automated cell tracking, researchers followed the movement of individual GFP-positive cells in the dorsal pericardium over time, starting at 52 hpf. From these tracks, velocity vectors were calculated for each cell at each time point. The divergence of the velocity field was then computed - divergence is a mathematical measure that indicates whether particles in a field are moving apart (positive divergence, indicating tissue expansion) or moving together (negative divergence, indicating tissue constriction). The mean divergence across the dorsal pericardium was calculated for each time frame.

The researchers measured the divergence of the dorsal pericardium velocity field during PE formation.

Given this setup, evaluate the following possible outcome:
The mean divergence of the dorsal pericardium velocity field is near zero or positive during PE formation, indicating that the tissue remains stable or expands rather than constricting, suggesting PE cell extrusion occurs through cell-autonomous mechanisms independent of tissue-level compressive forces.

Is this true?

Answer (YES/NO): NO